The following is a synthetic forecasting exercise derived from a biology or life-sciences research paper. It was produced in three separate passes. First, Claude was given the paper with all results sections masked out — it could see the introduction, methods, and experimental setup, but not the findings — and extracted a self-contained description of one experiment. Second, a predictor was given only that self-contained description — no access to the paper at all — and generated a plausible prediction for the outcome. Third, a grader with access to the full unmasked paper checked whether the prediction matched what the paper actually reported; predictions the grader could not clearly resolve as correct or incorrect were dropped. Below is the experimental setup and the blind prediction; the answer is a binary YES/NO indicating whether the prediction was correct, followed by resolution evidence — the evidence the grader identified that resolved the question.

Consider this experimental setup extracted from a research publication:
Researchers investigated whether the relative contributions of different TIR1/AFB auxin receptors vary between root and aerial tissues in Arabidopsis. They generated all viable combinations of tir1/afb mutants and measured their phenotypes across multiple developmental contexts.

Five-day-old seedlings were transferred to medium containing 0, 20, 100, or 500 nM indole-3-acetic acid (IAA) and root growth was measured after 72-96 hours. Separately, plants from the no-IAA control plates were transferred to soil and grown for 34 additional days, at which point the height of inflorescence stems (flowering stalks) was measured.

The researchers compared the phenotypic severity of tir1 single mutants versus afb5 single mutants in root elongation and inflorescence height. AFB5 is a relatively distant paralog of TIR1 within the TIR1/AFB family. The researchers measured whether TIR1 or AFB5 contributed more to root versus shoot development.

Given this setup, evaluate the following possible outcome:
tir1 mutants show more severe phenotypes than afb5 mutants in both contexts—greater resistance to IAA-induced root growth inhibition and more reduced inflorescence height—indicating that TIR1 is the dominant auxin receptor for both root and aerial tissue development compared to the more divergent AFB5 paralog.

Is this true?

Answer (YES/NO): NO